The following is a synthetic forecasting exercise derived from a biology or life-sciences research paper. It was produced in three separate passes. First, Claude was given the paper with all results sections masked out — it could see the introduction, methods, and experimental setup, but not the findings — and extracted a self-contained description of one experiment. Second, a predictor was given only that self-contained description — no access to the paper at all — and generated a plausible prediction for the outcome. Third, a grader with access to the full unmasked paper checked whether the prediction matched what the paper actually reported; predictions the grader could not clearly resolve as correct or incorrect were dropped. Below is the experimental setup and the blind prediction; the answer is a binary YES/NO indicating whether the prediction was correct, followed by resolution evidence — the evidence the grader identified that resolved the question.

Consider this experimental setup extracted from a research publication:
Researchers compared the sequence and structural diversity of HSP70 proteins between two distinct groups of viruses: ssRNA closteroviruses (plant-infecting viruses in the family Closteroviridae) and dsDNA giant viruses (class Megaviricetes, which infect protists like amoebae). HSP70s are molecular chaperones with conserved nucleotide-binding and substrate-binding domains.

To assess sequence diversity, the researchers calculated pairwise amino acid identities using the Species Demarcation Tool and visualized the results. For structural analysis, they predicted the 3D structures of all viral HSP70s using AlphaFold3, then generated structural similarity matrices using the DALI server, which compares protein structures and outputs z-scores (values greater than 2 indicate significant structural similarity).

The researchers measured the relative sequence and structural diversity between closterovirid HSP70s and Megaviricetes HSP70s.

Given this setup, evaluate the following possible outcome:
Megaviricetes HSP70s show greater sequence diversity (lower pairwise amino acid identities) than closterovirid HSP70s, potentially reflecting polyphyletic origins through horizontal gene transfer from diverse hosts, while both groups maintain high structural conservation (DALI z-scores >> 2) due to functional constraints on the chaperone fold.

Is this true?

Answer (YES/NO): NO